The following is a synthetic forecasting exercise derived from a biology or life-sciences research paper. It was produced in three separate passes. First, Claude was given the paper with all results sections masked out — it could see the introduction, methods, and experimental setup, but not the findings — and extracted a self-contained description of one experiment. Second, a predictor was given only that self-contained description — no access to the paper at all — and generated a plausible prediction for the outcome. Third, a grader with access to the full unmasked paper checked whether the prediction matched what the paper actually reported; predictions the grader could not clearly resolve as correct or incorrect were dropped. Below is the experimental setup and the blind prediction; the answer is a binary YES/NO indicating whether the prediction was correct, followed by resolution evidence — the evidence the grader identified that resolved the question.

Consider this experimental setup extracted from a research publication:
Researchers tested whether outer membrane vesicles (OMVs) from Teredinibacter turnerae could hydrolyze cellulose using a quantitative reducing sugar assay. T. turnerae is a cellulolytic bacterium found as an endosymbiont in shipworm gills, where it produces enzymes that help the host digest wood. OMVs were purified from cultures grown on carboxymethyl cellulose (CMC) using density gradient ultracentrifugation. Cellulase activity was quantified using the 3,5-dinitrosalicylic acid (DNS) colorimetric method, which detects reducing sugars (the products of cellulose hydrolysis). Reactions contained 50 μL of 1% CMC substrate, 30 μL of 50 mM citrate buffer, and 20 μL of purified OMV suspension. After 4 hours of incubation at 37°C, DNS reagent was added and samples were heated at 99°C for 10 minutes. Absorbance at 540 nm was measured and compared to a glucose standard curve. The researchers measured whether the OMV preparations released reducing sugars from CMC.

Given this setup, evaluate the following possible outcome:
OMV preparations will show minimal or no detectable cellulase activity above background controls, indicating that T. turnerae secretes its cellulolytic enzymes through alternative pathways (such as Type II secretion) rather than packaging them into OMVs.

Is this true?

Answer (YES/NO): NO